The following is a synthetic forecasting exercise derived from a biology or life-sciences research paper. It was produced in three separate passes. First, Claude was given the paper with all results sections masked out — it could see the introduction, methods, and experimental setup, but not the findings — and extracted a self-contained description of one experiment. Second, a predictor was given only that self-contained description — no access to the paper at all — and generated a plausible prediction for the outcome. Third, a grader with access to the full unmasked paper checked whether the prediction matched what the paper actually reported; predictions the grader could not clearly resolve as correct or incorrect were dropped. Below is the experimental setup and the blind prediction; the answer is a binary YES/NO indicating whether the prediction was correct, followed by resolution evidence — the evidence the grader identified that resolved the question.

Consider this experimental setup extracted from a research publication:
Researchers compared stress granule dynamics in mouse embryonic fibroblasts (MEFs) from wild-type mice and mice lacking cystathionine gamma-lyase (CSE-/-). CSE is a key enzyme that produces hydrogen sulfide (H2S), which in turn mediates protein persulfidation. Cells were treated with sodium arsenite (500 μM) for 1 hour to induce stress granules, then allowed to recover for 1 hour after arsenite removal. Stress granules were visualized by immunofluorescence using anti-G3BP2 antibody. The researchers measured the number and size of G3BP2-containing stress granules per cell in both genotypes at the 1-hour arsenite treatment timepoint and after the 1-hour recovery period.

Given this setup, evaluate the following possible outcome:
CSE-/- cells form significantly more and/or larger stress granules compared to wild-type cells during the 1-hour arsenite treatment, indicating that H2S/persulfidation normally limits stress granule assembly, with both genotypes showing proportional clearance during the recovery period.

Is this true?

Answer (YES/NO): NO